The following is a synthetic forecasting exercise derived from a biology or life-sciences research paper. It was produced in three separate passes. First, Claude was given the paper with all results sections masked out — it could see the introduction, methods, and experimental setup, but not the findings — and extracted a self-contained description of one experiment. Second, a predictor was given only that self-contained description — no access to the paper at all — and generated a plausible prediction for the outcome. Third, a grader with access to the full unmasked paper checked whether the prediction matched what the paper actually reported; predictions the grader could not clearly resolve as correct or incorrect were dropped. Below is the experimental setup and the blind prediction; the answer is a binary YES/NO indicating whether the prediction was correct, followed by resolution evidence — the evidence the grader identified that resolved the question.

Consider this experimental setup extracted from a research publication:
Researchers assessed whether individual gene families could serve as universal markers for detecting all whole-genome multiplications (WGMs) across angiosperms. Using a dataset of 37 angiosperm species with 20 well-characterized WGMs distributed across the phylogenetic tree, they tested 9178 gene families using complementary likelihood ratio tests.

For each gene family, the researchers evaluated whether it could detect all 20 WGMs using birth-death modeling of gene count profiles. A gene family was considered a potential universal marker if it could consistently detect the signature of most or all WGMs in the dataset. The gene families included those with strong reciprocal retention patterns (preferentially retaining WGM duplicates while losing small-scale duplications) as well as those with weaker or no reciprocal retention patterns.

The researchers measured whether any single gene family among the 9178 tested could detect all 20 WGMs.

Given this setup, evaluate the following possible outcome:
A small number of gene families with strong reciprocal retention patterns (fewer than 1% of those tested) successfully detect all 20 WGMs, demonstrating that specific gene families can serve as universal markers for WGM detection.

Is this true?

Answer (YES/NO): NO